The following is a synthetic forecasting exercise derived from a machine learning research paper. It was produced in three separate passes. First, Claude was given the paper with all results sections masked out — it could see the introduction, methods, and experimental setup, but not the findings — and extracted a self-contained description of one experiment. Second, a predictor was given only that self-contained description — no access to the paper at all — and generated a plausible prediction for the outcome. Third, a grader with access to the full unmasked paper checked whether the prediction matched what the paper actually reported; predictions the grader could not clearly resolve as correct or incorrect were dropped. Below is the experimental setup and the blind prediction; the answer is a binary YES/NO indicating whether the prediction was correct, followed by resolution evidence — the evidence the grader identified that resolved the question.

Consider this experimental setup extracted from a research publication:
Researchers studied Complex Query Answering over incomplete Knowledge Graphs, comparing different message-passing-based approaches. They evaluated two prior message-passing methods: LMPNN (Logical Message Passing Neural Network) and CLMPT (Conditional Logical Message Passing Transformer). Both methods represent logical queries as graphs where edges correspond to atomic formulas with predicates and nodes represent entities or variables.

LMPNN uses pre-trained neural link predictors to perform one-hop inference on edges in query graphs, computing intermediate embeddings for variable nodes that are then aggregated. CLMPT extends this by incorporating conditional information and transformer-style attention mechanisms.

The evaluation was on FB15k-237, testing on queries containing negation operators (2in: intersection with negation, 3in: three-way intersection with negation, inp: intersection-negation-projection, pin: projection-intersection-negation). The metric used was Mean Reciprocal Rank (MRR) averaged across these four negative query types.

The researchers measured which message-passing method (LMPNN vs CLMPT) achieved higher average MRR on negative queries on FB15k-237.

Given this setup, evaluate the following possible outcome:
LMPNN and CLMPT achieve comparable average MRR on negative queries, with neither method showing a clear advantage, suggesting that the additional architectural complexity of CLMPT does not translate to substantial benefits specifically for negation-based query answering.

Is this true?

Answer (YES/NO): YES